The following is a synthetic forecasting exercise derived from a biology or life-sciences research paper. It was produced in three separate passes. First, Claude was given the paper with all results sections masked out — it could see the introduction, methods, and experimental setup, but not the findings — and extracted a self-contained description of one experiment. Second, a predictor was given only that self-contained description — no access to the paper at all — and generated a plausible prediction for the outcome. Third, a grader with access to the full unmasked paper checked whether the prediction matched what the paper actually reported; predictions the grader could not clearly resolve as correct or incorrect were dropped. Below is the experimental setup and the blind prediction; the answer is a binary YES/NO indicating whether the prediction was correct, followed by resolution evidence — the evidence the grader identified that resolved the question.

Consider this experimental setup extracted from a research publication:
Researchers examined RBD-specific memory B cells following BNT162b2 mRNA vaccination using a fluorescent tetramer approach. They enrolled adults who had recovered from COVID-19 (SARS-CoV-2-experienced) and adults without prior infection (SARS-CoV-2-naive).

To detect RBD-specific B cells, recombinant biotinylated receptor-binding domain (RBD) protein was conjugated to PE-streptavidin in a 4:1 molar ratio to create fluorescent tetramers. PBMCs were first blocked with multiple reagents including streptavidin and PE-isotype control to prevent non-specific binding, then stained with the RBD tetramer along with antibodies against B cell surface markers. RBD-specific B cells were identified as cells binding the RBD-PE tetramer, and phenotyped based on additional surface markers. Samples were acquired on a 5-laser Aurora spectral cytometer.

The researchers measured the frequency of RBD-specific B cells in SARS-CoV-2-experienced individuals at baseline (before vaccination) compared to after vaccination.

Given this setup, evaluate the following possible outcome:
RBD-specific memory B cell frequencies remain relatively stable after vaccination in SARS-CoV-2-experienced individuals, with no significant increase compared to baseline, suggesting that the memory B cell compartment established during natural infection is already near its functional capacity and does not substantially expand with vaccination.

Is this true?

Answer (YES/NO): NO